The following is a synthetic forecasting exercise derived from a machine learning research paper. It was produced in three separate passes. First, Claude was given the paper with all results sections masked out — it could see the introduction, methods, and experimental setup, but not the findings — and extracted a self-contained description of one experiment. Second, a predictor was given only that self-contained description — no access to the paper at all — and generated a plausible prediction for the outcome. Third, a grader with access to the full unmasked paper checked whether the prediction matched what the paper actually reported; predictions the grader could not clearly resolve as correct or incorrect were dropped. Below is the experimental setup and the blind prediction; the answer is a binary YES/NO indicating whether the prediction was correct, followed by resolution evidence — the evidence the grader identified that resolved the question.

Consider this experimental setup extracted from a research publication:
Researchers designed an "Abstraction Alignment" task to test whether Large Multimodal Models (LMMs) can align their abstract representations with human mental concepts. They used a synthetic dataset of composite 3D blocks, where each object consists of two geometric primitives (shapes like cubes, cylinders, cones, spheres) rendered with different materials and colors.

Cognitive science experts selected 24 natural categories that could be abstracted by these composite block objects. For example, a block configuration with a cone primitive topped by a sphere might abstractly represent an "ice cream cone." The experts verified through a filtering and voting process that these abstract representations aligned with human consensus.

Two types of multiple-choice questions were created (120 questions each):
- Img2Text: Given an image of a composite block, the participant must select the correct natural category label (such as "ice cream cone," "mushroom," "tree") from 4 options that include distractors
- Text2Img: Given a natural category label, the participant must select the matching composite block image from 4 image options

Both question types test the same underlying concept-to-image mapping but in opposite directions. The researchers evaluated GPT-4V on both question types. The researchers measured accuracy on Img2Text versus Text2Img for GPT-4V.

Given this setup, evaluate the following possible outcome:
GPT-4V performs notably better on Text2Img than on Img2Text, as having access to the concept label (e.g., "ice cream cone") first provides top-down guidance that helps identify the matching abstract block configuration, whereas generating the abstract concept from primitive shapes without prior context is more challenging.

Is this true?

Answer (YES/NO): YES